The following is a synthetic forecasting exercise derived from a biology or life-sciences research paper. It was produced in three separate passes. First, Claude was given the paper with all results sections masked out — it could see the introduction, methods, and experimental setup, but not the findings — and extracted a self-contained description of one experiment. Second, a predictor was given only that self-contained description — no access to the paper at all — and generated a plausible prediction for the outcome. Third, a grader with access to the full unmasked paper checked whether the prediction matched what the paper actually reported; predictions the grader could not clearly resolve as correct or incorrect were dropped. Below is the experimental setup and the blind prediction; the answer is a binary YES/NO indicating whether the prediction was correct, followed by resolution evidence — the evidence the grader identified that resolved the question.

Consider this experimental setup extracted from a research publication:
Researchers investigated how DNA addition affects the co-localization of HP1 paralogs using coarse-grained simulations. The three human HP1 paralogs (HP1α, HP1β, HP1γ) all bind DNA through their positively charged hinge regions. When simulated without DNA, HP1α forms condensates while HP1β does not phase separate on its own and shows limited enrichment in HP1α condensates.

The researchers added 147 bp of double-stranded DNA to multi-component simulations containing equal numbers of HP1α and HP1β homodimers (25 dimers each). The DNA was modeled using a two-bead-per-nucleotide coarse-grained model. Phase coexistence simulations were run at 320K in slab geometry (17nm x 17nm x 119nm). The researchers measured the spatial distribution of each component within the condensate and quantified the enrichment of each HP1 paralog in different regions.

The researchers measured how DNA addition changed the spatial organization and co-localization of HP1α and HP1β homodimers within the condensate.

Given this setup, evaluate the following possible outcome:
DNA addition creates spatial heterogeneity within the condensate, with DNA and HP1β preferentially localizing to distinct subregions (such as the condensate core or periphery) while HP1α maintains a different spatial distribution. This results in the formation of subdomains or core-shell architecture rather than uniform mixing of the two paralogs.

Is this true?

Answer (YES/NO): YES